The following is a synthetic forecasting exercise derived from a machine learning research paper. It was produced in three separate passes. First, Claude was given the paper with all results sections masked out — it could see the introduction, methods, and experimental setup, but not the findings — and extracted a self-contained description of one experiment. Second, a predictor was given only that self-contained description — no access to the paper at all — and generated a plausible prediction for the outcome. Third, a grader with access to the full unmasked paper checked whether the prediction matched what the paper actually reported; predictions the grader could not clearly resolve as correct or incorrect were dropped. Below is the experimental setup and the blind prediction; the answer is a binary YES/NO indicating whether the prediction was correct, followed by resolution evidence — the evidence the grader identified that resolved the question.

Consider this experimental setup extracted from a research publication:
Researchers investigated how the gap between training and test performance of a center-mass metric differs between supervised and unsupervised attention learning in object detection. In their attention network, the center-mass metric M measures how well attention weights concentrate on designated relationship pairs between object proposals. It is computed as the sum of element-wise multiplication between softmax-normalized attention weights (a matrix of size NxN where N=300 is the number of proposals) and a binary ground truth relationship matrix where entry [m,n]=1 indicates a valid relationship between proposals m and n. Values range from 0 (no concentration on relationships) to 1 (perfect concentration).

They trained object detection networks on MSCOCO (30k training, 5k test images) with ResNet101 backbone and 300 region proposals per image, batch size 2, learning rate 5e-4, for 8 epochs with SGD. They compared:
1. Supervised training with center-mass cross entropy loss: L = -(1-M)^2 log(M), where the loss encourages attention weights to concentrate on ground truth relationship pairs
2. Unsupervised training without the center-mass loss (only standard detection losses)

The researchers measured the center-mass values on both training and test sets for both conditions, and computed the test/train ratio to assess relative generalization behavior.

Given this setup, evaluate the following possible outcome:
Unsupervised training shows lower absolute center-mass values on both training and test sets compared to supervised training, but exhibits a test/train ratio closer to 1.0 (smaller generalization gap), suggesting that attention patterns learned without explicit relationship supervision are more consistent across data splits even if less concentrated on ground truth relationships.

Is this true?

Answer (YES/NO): NO